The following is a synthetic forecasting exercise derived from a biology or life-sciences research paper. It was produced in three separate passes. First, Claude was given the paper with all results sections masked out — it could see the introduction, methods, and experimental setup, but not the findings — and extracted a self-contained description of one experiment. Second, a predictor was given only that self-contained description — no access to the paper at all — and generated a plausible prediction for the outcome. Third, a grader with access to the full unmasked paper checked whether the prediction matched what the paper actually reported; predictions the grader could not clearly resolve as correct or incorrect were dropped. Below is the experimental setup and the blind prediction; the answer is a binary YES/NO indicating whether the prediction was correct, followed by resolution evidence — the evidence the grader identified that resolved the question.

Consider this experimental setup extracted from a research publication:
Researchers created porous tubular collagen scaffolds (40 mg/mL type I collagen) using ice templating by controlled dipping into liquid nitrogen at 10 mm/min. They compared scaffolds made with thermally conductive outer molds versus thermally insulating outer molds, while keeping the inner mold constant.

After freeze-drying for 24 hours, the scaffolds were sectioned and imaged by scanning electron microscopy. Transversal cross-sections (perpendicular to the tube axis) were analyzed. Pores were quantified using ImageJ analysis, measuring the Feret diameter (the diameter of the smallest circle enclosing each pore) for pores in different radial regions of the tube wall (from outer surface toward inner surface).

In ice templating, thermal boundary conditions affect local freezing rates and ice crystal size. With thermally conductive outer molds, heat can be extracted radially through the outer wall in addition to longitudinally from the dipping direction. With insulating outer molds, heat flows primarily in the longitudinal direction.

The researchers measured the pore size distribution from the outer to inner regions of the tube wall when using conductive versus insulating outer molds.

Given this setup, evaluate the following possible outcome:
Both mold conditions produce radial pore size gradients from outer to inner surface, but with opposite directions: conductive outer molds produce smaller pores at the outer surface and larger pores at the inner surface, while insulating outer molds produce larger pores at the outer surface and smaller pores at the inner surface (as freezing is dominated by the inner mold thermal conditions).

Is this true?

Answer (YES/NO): NO